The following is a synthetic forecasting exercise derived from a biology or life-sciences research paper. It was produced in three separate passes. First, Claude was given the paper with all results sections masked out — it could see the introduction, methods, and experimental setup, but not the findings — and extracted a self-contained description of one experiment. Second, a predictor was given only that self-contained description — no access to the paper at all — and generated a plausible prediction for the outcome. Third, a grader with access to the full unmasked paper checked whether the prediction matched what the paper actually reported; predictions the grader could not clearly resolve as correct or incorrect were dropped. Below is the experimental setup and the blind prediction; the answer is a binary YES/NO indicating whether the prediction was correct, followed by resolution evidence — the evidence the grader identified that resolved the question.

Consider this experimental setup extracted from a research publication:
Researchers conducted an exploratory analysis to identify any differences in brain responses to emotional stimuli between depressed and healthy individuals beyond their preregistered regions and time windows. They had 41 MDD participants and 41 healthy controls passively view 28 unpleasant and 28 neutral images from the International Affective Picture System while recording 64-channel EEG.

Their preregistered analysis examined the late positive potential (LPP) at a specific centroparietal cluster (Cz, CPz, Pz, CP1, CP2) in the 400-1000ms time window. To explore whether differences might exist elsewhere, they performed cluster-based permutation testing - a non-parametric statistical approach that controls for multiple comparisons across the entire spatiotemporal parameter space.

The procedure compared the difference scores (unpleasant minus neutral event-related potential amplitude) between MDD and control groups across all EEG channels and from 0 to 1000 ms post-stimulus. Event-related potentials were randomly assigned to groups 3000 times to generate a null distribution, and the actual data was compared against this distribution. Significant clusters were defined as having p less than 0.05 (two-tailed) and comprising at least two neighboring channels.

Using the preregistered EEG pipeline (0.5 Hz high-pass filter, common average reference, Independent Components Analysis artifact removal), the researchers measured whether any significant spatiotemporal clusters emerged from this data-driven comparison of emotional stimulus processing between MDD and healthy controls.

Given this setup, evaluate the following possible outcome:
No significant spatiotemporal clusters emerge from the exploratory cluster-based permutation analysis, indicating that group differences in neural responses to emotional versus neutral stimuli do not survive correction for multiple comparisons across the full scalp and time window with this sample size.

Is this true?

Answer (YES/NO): NO